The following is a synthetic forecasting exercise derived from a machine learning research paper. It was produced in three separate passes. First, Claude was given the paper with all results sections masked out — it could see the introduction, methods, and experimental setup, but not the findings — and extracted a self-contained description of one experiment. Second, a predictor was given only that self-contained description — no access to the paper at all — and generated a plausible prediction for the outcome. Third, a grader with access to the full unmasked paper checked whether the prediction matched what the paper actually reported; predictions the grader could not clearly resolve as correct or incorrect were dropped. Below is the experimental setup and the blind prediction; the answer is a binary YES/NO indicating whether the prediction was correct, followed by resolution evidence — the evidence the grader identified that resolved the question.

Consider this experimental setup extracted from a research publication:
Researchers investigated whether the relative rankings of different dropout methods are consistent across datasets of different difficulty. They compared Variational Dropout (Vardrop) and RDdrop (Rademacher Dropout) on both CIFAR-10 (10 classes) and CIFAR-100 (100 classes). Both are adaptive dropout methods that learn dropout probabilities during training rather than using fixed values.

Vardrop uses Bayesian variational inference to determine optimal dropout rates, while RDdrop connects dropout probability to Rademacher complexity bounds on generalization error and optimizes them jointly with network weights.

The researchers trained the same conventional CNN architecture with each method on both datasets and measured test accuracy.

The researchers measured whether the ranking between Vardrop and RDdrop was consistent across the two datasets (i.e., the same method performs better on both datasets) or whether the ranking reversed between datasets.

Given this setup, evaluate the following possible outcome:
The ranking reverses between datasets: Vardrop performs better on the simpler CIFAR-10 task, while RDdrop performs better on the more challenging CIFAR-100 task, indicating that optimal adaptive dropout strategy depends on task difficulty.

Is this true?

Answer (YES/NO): YES